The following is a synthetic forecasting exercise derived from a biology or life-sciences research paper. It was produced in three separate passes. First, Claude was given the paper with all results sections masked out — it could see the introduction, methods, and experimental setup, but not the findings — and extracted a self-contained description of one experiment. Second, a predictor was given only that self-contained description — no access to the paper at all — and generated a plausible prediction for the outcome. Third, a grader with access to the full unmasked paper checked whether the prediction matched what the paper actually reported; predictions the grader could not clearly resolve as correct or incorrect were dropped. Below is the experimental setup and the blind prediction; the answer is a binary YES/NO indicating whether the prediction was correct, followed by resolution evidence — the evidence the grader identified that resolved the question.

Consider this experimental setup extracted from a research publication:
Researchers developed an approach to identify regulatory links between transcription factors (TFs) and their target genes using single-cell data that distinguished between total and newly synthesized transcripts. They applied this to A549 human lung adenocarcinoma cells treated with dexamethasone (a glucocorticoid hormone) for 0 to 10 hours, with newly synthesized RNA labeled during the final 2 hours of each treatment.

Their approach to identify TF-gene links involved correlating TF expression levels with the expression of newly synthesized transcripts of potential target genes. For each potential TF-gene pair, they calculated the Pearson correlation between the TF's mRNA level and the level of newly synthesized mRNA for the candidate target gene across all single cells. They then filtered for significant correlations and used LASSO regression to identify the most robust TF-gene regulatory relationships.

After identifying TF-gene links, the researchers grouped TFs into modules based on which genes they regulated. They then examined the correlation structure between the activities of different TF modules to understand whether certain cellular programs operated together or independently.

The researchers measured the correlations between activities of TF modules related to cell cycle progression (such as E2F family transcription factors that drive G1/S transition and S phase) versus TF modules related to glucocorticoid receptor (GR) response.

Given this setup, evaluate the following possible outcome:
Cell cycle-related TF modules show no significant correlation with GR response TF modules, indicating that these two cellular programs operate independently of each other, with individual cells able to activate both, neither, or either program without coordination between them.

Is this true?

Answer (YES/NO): YES